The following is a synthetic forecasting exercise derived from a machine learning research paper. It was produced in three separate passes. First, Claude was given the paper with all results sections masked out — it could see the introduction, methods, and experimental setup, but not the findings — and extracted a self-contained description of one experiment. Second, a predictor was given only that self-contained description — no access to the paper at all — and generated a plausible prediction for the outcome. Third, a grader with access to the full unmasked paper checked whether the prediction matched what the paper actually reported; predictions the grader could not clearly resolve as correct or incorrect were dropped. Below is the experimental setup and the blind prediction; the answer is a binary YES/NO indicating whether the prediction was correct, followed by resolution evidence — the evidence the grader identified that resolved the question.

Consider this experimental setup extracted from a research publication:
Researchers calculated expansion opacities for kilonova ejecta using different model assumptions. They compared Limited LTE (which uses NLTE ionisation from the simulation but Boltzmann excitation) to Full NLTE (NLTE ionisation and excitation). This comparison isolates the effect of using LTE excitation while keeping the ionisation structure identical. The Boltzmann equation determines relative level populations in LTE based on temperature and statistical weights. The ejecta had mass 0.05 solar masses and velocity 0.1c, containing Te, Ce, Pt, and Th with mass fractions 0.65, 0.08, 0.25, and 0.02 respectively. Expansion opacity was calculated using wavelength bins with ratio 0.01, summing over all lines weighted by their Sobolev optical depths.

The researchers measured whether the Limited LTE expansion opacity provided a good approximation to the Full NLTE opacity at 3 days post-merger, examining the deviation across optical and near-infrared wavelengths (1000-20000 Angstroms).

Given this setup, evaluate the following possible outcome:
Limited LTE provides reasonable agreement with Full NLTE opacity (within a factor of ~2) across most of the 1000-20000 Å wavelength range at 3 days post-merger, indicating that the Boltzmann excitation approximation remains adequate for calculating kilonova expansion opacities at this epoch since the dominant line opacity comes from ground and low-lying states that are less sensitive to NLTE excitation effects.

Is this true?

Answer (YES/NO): YES